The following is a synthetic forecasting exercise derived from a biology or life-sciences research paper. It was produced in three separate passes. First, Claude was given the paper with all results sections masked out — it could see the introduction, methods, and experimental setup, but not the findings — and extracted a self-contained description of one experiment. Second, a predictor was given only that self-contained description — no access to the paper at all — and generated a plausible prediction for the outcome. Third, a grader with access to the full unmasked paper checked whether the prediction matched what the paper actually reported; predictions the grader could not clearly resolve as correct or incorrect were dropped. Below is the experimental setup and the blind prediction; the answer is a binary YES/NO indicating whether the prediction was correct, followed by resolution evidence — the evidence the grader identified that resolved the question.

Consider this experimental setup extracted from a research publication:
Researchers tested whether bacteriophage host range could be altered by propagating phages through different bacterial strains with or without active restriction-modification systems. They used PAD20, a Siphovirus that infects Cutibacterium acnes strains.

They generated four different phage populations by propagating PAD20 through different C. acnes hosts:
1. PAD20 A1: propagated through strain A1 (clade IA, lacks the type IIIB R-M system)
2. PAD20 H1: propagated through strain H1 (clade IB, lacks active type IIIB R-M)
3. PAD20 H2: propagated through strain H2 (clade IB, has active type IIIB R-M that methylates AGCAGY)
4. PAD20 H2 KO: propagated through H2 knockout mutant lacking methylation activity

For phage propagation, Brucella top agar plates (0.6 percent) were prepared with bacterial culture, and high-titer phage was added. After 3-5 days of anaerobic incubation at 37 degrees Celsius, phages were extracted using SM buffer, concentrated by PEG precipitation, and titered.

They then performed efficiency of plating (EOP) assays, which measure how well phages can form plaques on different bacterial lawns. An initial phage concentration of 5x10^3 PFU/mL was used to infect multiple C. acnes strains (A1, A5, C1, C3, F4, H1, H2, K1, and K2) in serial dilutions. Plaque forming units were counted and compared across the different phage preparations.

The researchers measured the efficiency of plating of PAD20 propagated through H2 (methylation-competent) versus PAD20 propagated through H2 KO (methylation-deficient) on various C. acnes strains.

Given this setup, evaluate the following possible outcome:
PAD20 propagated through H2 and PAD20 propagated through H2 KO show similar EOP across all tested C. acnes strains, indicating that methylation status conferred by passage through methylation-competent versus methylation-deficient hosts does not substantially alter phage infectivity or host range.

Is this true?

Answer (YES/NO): NO